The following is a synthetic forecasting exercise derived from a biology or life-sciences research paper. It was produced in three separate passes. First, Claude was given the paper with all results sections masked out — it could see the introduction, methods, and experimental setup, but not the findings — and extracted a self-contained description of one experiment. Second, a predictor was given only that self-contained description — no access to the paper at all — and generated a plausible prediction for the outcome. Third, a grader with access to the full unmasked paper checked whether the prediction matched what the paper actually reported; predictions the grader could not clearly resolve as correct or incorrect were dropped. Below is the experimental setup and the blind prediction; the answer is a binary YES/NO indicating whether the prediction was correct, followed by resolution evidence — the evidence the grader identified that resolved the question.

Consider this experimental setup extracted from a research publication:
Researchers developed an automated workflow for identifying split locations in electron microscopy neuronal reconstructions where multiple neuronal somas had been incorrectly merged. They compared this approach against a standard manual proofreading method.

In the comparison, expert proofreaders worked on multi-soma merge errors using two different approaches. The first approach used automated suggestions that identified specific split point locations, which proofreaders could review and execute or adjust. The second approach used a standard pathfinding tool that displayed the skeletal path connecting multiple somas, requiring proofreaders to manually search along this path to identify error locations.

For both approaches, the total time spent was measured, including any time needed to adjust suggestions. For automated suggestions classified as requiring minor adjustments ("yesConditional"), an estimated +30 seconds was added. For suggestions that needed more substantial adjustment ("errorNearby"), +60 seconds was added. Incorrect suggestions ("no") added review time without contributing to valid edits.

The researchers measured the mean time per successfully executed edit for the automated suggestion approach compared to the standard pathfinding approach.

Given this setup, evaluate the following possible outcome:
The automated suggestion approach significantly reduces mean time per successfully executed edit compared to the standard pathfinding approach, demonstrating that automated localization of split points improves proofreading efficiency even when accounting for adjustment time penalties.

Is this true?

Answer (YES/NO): YES